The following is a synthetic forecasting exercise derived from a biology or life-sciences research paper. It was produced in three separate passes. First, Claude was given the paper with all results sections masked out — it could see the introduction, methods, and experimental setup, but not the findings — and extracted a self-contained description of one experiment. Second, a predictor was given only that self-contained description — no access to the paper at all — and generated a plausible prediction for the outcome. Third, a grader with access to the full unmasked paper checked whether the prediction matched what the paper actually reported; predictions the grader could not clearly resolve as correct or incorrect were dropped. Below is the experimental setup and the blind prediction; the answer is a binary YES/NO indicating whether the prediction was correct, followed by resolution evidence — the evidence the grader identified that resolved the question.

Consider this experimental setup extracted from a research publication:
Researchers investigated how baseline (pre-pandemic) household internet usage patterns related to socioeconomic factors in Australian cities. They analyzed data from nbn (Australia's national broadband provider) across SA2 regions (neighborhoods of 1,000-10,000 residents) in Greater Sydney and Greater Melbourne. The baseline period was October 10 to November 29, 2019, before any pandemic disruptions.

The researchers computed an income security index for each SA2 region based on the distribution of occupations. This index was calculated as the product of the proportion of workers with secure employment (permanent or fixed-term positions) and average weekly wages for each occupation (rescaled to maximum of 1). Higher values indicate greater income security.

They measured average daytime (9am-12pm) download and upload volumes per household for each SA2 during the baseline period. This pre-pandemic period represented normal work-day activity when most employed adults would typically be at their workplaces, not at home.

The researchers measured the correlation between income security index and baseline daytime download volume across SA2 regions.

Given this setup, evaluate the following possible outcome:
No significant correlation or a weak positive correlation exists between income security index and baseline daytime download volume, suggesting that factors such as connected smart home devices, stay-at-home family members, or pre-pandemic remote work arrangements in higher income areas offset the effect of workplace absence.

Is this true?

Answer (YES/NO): NO